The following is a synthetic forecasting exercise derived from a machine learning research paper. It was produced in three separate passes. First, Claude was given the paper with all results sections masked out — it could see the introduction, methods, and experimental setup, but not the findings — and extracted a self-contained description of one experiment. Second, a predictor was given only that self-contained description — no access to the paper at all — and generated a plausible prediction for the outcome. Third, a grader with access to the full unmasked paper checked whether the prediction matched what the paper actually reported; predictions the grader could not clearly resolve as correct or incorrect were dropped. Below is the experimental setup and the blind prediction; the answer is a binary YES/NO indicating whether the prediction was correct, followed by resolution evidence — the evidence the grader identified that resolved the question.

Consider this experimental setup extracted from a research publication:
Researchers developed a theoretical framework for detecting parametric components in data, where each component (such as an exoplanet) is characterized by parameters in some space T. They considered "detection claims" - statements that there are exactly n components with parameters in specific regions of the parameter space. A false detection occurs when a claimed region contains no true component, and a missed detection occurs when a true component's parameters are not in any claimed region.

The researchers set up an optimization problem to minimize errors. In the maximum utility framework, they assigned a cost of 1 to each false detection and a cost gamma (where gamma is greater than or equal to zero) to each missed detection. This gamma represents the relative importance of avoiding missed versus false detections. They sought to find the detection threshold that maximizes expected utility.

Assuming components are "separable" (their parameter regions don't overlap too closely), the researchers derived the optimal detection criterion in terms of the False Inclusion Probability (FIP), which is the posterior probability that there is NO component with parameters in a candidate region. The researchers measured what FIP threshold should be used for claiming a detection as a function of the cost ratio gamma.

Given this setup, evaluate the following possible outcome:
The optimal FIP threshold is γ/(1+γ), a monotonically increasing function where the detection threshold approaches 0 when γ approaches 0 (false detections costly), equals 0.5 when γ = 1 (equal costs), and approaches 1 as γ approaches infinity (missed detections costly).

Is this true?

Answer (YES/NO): YES